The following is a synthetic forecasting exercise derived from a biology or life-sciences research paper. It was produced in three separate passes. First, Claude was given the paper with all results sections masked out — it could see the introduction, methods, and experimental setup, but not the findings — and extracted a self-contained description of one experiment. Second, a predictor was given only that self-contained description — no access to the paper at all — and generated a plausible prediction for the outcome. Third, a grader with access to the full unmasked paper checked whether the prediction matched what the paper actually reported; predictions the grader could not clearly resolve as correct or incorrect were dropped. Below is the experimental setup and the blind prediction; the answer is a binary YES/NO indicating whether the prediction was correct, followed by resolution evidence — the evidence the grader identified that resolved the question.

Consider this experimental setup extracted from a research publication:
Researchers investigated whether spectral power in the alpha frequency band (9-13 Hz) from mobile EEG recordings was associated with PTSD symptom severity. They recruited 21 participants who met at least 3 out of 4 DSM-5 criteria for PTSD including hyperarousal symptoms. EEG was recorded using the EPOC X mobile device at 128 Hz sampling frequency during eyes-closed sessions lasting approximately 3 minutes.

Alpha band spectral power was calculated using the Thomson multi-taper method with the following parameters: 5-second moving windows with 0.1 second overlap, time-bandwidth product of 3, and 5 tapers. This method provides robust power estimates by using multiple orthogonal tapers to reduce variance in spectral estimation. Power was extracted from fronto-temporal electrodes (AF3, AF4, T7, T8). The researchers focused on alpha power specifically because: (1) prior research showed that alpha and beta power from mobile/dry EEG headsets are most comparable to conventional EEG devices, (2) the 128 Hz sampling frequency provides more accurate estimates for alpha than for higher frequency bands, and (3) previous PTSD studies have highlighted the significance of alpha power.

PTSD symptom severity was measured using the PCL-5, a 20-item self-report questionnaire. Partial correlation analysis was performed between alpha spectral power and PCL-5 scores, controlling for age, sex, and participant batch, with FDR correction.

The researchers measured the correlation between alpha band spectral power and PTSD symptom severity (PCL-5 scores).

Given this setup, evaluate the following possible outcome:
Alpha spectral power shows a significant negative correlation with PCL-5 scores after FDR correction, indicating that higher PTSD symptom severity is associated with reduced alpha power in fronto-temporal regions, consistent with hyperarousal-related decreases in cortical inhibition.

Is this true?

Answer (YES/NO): YES